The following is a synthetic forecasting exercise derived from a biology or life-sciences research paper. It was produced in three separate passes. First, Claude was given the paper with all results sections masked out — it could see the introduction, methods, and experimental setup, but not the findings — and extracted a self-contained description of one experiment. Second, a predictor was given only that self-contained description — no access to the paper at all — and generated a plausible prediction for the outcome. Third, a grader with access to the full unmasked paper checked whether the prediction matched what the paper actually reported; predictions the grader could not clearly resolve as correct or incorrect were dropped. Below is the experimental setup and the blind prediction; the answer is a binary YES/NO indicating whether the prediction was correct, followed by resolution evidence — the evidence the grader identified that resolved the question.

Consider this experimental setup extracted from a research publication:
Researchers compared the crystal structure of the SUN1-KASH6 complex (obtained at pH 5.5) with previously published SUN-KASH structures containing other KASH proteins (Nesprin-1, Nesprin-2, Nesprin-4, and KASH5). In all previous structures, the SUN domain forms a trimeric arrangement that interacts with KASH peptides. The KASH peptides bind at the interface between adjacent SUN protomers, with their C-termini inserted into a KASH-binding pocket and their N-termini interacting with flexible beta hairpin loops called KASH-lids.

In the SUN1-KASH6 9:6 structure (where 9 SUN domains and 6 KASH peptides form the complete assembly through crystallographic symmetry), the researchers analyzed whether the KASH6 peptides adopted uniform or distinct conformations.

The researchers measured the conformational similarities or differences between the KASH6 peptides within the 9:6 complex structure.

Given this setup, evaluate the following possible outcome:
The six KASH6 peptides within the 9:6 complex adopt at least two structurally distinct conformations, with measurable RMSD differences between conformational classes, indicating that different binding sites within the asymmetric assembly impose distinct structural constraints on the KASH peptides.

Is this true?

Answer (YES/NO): YES